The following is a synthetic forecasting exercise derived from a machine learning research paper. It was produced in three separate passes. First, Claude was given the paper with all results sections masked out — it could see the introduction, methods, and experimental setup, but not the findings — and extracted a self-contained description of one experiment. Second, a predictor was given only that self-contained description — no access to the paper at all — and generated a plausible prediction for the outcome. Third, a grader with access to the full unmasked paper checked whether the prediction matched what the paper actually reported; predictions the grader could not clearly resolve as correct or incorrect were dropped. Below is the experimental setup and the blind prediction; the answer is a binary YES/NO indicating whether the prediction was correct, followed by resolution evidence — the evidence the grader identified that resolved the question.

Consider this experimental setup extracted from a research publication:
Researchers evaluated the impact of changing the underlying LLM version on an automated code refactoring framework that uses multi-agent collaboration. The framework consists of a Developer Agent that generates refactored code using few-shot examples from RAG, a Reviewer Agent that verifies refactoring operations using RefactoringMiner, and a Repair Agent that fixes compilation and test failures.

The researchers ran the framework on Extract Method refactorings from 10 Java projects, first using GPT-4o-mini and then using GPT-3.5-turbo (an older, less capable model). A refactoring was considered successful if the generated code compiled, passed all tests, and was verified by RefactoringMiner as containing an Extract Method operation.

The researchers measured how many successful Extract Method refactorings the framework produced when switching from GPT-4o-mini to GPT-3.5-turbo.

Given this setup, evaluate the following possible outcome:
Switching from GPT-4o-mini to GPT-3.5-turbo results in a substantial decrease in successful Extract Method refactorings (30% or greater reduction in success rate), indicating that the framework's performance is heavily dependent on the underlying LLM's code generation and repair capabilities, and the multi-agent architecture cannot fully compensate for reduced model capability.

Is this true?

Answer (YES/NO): NO